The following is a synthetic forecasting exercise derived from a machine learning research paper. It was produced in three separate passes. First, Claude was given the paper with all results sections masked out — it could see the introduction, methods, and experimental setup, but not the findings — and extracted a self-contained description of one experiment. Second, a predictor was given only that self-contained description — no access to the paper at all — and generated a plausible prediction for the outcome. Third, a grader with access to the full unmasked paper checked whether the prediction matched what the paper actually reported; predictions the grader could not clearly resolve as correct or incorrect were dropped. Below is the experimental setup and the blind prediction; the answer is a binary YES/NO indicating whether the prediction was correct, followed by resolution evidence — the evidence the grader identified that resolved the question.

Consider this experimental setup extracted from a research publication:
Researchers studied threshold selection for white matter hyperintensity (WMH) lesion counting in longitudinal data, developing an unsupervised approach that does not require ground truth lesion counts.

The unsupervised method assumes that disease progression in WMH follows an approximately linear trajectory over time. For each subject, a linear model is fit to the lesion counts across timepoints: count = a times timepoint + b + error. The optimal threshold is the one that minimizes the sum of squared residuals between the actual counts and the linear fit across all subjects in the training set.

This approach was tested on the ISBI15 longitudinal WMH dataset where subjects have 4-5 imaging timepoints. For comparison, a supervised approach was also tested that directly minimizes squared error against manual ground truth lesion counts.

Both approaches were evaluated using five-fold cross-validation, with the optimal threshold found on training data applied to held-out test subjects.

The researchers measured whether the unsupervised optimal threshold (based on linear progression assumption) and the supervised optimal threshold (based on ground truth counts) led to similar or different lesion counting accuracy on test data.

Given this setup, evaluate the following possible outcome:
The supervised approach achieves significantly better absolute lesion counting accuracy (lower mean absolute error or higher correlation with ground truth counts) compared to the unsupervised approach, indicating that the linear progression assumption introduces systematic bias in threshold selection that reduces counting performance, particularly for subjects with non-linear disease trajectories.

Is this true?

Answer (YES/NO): NO